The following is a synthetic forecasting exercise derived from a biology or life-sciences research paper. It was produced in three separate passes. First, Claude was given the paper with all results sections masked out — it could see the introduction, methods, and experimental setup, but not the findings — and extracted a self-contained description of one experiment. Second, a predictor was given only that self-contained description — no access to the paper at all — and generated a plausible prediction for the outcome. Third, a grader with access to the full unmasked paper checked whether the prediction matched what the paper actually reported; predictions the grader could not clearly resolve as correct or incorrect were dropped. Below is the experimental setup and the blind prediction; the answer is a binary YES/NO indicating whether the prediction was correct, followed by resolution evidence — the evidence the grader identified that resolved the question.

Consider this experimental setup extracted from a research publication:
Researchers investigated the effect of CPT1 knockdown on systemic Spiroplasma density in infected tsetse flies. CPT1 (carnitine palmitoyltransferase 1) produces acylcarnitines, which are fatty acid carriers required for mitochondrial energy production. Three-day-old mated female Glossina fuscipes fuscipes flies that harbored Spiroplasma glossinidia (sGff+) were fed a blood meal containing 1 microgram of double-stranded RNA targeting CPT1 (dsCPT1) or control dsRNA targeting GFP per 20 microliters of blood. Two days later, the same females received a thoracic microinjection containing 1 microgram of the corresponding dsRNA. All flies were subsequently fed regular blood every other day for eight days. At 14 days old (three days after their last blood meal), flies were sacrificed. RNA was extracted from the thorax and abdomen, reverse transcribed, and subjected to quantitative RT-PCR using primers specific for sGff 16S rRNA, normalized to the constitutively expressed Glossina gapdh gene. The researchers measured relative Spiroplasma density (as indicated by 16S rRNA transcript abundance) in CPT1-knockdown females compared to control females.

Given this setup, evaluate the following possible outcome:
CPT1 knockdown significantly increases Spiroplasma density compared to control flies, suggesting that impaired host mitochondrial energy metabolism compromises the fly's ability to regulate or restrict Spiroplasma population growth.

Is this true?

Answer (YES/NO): NO